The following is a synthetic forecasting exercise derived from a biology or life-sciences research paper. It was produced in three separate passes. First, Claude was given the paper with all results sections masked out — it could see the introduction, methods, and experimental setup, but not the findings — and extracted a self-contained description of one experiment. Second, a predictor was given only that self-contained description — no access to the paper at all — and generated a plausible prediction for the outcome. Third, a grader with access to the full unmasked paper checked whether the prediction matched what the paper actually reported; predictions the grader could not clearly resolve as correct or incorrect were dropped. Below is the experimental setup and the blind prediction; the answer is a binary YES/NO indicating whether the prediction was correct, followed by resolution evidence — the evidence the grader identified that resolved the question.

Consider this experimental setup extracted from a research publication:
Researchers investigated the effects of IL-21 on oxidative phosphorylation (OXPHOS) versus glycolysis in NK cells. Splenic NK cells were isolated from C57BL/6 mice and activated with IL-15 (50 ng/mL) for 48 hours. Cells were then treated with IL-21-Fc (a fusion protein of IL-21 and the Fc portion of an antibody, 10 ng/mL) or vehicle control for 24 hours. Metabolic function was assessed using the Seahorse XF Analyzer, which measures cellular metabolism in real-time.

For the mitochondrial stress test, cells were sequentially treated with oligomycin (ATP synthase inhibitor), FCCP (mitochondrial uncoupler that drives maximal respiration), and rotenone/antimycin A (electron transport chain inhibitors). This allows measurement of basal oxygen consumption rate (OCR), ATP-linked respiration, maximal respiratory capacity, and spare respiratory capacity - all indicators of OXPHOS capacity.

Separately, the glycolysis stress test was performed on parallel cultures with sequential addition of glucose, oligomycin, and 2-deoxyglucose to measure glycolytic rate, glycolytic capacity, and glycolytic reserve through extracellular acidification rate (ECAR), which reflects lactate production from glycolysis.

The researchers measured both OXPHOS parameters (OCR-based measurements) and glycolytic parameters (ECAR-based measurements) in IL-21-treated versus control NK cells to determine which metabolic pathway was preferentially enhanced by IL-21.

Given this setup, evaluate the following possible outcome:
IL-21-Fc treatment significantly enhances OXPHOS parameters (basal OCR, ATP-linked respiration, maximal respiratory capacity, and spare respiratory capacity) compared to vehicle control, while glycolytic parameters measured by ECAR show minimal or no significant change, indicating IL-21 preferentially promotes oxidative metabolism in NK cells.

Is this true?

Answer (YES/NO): NO